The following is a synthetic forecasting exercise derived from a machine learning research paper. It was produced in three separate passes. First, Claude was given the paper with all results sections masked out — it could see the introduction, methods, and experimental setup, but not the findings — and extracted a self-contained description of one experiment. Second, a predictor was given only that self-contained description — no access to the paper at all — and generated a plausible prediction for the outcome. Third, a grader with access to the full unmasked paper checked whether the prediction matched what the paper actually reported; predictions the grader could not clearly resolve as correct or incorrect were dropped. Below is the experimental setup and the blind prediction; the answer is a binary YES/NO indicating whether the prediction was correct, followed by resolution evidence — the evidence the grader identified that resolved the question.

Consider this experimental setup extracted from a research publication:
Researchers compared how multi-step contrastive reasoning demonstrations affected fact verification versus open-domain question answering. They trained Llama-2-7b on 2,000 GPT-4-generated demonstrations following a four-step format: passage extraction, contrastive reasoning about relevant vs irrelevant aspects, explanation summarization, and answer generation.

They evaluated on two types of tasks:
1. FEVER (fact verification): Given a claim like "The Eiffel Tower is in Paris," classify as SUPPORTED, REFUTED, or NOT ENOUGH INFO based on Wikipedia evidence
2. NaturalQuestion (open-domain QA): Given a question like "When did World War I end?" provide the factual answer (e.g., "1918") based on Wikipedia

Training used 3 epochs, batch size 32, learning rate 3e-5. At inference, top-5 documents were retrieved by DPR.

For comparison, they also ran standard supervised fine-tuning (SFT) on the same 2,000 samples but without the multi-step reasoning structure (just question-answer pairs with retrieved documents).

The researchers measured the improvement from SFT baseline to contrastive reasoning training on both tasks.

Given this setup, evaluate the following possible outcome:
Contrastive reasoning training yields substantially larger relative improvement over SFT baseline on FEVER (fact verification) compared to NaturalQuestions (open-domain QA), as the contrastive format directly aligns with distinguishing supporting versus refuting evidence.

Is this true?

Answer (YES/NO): YES